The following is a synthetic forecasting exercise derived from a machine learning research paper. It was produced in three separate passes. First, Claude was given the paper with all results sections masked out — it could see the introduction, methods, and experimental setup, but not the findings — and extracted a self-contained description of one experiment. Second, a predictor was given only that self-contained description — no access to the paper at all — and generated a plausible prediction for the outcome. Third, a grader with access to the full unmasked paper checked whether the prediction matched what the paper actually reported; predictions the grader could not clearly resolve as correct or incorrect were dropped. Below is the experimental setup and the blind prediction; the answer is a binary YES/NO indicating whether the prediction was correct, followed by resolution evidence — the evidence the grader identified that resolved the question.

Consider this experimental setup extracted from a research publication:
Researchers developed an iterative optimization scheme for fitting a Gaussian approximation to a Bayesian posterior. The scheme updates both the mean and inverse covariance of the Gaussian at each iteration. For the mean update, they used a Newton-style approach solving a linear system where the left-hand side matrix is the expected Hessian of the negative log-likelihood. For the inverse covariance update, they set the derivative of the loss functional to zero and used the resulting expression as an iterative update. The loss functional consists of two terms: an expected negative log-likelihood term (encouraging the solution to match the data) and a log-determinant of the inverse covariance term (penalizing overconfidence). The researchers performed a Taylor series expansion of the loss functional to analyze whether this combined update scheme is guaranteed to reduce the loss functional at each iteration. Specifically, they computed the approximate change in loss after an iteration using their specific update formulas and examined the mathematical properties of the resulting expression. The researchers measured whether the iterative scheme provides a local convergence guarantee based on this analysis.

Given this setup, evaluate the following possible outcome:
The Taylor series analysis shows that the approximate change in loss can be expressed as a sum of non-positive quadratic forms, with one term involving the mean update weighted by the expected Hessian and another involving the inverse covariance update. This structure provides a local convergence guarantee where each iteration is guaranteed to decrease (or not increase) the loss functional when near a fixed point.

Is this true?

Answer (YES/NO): YES